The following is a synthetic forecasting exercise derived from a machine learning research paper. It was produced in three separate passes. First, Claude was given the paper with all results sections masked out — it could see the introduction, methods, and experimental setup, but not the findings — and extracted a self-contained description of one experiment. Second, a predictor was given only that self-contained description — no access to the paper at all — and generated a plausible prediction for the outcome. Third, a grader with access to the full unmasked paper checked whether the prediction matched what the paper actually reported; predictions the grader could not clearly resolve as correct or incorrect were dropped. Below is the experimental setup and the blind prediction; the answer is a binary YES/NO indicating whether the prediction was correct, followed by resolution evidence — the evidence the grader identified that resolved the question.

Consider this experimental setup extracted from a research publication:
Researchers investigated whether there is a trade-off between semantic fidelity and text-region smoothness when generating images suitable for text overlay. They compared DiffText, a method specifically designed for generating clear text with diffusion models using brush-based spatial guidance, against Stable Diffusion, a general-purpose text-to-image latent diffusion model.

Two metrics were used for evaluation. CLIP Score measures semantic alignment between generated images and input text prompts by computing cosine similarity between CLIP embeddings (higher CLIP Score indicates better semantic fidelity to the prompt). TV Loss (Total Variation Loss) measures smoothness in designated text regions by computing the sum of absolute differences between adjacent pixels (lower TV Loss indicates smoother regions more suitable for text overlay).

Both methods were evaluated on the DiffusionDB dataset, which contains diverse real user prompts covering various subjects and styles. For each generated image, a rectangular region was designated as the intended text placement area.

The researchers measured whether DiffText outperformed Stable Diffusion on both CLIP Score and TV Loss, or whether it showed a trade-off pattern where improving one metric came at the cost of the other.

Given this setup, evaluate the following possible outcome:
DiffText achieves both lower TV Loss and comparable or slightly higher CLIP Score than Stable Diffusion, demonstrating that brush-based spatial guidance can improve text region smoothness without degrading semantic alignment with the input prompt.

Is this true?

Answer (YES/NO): NO